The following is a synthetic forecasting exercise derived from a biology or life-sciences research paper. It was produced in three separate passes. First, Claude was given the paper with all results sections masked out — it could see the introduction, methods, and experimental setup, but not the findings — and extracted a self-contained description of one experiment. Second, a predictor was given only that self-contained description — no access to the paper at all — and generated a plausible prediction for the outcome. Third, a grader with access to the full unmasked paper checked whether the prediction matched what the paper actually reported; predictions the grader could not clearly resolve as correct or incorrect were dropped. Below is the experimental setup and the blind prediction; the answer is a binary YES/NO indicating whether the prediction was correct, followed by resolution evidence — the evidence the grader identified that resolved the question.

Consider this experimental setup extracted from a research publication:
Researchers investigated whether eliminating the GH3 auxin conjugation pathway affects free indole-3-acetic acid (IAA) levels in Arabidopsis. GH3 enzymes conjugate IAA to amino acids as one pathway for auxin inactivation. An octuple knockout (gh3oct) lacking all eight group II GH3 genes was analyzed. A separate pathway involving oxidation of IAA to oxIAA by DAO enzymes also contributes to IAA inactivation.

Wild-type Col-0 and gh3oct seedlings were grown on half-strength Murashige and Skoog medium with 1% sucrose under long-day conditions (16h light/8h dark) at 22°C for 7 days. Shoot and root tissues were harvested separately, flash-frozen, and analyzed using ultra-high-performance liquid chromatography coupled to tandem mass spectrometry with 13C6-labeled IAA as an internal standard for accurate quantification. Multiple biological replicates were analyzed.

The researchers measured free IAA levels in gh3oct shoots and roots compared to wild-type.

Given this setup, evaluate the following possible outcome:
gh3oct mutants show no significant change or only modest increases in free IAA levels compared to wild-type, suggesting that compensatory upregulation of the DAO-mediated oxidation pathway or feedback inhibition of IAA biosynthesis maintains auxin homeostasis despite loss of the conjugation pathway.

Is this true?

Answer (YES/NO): NO